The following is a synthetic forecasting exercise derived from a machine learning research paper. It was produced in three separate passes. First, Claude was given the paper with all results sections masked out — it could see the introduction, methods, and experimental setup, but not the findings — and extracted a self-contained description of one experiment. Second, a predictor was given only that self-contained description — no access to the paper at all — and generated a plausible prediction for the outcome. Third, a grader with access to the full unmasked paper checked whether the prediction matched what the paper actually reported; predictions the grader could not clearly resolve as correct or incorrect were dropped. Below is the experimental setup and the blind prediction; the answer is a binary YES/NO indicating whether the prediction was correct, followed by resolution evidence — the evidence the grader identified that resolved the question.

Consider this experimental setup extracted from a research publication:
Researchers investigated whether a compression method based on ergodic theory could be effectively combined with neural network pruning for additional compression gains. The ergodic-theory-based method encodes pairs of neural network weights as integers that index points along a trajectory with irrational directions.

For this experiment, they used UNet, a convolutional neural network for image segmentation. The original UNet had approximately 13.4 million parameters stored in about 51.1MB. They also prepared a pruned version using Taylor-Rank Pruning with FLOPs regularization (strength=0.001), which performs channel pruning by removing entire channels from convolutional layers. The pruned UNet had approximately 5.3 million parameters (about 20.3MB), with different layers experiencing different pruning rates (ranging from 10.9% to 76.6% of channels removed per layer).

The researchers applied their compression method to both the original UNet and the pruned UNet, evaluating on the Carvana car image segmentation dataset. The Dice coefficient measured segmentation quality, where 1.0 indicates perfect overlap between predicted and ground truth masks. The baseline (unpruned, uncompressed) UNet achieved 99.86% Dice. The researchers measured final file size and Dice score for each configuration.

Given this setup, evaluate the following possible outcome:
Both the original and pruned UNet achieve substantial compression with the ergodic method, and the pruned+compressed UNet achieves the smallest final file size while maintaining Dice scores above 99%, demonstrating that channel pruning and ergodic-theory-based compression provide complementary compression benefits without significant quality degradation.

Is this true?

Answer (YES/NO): NO